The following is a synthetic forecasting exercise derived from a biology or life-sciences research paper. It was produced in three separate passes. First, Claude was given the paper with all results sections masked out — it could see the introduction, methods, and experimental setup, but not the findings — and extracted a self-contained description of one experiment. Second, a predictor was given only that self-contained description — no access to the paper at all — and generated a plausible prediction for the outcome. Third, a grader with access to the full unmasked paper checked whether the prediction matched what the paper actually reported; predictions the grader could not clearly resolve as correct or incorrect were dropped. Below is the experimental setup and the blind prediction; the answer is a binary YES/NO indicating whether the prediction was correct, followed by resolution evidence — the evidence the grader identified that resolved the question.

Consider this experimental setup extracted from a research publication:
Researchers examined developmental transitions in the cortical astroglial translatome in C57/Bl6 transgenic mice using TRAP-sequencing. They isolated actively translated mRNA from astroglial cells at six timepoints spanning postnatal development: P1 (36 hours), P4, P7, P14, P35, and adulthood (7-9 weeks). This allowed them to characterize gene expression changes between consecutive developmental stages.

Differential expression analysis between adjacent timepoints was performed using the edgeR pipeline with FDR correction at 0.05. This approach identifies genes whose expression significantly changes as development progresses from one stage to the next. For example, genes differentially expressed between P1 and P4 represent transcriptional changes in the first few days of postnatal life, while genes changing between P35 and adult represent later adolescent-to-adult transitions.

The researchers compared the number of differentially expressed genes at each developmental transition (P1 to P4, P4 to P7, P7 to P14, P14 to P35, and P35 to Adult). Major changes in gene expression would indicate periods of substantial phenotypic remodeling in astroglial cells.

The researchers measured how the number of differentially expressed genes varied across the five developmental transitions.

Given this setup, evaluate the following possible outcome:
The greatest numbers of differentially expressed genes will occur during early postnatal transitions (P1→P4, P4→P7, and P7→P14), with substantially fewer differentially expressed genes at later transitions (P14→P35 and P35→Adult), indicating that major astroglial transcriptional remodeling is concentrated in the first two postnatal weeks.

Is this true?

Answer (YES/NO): YES